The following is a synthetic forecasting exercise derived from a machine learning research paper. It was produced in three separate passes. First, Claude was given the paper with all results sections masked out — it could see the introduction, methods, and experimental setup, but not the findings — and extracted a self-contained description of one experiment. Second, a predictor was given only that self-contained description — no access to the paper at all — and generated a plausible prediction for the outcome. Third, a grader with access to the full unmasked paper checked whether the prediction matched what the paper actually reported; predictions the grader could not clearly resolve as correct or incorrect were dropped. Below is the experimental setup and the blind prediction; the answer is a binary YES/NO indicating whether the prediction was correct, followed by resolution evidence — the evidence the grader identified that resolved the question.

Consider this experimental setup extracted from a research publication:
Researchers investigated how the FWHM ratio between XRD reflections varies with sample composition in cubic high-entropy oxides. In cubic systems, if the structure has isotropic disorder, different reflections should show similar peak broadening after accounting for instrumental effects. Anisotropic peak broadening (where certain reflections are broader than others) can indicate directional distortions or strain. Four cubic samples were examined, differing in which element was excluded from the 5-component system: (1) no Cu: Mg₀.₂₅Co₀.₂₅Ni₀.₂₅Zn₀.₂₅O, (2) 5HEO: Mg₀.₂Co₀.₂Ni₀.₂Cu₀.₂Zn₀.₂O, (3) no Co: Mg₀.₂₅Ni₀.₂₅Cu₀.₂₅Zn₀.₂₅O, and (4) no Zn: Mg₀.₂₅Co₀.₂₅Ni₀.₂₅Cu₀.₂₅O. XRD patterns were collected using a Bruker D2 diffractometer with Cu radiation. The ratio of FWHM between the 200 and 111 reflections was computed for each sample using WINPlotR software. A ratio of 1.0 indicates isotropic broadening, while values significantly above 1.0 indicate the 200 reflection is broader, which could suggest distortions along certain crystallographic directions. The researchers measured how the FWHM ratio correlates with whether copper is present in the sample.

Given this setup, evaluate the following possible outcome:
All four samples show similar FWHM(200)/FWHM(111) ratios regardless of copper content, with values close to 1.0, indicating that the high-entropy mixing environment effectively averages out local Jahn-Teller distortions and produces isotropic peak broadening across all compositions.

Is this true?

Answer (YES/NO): NO